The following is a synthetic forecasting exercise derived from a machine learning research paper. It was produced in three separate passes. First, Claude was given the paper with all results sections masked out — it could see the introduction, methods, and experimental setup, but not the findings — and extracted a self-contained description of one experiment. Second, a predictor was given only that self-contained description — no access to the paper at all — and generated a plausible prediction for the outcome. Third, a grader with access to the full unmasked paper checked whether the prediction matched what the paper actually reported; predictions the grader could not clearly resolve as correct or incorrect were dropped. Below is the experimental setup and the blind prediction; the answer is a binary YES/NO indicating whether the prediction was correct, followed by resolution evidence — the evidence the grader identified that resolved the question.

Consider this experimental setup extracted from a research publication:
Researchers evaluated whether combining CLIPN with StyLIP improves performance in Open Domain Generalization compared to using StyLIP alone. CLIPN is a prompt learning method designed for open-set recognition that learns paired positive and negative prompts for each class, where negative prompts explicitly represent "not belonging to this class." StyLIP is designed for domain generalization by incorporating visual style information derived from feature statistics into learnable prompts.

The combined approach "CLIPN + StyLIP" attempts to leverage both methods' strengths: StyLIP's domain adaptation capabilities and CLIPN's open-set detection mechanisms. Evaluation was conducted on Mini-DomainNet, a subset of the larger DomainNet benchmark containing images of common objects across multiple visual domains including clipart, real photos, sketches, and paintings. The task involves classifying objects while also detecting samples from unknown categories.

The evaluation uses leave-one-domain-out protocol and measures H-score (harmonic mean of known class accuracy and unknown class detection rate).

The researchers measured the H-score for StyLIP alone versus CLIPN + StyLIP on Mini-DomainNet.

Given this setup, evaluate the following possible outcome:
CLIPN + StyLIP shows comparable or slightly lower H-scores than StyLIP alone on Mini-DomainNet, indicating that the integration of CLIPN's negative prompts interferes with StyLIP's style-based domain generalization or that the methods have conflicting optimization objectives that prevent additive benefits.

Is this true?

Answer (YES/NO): NO